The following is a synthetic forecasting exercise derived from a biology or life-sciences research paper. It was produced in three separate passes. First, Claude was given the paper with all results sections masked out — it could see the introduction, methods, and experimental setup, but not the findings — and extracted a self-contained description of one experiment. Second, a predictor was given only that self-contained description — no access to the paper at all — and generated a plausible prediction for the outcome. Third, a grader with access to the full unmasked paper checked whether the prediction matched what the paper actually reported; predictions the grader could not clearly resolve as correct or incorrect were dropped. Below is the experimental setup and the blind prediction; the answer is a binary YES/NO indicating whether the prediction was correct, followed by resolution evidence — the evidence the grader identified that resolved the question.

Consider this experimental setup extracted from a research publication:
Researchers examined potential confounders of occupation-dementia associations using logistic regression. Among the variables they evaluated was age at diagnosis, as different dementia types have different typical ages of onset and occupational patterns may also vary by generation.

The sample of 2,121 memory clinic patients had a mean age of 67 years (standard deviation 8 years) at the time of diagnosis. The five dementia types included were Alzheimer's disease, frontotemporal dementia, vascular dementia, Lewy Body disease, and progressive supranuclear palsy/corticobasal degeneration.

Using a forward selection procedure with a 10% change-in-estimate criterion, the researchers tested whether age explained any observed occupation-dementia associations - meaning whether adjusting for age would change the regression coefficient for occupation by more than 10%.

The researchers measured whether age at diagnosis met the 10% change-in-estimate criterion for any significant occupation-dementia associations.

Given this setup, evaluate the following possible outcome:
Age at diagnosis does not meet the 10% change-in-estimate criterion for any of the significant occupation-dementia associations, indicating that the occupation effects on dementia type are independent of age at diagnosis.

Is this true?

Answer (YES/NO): YES